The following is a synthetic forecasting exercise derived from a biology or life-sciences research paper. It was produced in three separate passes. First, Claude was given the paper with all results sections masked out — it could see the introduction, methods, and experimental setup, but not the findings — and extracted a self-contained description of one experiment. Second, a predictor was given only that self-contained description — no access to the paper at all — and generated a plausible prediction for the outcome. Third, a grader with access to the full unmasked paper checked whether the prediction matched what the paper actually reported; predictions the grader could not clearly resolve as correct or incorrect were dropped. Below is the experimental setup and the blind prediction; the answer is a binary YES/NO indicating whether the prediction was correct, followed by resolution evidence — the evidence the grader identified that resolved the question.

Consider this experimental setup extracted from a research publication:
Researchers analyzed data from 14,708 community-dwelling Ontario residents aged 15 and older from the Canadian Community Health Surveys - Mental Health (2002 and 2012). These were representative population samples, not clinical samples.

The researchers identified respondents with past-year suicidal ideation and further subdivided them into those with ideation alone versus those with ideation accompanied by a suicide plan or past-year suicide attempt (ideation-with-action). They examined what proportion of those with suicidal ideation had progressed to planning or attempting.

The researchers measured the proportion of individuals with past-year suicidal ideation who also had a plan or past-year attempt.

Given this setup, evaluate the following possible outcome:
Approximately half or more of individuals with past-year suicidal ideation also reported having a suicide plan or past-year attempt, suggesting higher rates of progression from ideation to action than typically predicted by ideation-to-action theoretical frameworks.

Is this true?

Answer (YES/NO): NO